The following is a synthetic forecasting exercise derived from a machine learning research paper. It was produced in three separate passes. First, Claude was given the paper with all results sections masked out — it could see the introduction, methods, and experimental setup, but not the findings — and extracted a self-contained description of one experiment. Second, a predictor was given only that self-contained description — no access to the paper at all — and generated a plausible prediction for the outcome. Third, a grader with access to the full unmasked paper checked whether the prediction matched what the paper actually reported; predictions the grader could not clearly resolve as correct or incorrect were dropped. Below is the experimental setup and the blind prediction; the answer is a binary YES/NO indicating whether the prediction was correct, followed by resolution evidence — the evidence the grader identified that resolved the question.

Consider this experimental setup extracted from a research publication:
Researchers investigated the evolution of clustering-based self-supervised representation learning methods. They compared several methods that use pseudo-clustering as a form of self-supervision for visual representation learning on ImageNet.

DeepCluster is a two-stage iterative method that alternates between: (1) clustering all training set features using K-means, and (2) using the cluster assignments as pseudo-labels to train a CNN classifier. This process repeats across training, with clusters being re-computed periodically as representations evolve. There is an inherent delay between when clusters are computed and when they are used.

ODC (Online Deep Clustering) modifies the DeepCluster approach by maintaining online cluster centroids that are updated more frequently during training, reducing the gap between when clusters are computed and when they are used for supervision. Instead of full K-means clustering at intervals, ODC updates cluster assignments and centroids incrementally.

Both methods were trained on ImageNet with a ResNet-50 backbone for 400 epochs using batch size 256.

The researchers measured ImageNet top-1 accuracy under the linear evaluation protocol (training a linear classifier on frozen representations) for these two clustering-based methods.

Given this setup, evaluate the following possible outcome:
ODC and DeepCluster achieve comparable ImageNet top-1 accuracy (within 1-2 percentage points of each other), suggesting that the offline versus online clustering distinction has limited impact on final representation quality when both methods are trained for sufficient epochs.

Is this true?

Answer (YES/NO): NO